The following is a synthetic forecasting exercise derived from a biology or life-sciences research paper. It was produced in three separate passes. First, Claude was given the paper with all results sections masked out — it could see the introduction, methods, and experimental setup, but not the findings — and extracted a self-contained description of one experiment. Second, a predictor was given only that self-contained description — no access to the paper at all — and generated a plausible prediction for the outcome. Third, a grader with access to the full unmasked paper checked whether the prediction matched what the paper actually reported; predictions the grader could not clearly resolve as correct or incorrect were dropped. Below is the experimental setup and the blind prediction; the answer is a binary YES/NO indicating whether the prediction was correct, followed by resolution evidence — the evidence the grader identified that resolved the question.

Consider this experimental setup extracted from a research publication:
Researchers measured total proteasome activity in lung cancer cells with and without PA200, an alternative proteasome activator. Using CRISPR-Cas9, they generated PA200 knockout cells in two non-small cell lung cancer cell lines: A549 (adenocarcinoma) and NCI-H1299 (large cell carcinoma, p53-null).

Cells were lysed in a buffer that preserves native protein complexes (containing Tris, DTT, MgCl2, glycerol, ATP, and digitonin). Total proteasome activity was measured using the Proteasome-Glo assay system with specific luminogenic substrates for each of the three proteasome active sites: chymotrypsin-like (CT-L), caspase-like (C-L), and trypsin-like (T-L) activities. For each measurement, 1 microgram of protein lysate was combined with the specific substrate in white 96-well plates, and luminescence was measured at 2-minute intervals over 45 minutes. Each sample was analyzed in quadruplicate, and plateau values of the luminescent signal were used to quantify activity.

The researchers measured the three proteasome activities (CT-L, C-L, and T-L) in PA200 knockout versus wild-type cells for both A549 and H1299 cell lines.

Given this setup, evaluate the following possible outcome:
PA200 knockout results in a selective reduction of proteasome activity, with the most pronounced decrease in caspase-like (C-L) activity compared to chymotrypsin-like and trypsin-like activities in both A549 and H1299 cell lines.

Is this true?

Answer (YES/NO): NO